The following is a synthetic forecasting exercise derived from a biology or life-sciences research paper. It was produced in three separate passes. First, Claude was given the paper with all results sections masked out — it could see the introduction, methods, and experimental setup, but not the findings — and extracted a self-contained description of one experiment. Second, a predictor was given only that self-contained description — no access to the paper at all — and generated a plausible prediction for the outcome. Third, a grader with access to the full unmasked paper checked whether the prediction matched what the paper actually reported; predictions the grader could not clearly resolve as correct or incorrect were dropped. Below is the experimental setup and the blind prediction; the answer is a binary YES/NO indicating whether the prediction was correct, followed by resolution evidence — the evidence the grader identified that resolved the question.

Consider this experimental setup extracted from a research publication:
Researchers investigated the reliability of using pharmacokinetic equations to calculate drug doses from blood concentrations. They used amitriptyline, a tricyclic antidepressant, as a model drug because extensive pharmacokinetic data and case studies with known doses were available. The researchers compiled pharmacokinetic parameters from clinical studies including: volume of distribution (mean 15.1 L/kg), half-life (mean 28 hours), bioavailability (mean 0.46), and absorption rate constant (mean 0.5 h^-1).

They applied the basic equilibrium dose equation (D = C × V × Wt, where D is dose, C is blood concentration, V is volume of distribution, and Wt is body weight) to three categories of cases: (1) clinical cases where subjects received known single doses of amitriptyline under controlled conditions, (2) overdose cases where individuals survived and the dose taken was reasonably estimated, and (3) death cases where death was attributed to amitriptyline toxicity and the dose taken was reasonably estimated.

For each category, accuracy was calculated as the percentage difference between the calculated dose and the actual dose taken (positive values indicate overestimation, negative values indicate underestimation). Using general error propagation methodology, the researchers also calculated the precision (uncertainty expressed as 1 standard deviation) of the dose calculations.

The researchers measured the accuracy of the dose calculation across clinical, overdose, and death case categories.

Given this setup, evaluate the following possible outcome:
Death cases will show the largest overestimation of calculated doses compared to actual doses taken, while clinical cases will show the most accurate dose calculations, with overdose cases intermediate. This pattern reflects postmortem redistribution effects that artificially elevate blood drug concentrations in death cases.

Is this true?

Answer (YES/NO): NO